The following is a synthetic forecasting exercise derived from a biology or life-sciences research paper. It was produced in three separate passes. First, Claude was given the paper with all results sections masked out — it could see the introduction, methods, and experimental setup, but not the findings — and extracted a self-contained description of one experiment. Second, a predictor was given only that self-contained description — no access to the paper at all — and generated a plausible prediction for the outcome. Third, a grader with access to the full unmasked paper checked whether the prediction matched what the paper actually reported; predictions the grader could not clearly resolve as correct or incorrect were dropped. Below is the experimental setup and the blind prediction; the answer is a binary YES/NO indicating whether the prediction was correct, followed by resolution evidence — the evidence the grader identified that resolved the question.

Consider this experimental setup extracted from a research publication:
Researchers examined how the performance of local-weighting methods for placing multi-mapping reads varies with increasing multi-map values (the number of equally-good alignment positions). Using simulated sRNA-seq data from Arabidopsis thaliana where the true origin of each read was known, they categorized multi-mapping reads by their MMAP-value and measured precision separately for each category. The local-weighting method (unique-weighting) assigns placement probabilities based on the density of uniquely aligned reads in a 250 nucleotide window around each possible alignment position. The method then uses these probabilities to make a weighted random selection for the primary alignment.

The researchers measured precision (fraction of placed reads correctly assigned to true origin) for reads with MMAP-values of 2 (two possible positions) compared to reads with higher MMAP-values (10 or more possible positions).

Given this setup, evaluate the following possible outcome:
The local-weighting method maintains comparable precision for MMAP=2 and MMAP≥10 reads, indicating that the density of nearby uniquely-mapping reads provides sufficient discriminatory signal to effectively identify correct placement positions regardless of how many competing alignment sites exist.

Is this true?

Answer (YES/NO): NO